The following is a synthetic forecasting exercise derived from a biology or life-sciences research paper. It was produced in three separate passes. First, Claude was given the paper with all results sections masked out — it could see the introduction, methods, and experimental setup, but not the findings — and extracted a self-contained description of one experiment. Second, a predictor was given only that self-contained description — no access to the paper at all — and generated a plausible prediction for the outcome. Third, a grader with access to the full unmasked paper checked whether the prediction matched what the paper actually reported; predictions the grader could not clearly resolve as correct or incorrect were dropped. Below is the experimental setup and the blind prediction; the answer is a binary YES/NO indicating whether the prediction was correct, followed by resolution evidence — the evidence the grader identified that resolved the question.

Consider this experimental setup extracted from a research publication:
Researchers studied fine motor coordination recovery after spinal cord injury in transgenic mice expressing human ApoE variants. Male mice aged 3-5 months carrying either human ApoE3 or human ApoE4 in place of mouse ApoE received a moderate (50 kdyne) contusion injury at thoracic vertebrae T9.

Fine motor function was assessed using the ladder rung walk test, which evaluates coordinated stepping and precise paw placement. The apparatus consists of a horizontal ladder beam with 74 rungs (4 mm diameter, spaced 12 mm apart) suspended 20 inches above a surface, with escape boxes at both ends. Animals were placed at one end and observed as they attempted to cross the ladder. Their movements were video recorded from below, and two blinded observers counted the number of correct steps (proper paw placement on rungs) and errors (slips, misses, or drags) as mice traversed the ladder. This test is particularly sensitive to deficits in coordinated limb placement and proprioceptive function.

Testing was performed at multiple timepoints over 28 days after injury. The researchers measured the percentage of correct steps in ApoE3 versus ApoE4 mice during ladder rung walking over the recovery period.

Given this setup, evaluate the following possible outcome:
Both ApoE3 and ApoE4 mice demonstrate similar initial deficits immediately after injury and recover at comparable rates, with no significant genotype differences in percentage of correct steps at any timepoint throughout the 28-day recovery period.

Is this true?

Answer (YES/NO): NO